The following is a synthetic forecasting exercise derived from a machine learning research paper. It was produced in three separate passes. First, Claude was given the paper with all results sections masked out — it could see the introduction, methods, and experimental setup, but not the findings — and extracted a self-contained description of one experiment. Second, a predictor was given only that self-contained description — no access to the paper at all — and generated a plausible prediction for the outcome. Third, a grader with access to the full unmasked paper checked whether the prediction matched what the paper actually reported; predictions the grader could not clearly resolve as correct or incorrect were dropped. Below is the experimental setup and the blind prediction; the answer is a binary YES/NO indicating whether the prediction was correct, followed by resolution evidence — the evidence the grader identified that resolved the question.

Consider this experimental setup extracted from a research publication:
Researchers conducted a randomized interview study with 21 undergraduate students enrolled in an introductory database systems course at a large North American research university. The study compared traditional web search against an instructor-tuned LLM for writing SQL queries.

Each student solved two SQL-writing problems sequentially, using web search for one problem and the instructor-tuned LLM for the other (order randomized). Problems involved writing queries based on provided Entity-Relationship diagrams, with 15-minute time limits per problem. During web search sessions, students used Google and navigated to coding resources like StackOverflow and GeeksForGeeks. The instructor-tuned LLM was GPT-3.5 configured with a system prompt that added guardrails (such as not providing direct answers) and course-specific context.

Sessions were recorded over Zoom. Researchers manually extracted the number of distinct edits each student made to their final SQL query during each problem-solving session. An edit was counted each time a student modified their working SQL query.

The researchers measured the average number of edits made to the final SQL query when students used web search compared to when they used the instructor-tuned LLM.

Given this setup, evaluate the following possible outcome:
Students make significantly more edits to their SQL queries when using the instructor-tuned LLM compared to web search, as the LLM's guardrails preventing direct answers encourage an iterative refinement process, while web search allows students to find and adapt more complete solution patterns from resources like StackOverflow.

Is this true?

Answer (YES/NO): NO